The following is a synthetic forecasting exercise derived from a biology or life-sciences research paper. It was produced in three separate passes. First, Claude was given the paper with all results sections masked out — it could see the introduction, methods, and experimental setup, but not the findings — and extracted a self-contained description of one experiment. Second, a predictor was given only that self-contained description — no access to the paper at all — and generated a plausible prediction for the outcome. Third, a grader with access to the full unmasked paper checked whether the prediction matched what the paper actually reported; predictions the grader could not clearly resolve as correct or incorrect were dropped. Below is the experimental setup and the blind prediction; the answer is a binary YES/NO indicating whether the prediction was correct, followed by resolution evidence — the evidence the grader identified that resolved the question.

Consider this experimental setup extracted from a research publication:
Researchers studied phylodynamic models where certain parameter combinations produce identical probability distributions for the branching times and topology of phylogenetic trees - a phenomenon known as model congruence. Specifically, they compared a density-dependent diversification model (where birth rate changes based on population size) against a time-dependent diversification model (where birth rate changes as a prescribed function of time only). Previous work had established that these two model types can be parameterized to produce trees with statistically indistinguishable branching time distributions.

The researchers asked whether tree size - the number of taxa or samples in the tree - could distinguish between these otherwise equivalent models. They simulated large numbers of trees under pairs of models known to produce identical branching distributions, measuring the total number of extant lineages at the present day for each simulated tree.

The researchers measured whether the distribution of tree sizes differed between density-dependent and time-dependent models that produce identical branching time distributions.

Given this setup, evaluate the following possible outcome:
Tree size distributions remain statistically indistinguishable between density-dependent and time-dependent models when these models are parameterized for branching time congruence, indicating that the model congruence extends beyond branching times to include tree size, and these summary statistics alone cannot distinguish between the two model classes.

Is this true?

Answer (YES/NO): NO